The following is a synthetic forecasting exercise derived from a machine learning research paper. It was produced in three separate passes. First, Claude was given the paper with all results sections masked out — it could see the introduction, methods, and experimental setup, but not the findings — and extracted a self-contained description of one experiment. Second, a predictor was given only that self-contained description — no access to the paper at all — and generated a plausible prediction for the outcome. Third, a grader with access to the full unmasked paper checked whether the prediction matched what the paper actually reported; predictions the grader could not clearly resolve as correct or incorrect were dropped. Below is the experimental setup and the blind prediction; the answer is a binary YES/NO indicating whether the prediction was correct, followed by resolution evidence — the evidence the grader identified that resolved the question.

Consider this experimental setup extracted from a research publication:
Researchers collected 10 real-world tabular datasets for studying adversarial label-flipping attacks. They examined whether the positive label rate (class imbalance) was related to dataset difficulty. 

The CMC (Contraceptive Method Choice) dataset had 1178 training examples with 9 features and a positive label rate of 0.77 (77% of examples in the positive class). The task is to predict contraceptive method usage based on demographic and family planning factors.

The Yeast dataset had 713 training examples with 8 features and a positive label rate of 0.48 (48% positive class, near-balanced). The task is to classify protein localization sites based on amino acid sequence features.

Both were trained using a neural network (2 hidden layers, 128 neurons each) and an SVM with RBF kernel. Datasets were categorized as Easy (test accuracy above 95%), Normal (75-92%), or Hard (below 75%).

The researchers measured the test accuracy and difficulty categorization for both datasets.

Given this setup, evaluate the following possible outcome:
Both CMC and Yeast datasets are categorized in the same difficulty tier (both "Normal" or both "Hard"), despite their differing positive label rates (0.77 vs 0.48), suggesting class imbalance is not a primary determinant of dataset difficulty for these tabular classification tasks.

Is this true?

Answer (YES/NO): NO